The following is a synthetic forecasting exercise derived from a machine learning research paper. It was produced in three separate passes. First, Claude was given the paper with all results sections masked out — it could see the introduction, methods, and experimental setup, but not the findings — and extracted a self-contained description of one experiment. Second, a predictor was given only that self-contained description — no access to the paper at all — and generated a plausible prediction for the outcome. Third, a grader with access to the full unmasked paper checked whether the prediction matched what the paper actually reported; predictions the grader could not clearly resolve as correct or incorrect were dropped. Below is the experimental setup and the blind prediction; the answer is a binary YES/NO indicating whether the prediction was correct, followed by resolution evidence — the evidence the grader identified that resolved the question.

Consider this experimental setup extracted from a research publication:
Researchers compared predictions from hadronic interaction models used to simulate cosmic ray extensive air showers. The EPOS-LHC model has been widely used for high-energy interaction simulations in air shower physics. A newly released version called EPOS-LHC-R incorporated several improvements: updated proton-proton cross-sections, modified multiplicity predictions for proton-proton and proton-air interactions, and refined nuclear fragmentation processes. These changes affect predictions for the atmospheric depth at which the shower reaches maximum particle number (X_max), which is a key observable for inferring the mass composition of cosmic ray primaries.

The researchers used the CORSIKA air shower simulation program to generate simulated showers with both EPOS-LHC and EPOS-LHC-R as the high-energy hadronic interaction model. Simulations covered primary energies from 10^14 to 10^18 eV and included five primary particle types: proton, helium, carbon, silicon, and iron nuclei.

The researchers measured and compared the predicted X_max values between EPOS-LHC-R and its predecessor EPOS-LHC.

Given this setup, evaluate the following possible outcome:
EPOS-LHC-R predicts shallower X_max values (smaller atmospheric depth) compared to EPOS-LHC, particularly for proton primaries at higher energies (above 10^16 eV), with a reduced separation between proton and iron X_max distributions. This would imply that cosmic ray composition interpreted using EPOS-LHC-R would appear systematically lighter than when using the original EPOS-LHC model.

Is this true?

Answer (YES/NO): NO